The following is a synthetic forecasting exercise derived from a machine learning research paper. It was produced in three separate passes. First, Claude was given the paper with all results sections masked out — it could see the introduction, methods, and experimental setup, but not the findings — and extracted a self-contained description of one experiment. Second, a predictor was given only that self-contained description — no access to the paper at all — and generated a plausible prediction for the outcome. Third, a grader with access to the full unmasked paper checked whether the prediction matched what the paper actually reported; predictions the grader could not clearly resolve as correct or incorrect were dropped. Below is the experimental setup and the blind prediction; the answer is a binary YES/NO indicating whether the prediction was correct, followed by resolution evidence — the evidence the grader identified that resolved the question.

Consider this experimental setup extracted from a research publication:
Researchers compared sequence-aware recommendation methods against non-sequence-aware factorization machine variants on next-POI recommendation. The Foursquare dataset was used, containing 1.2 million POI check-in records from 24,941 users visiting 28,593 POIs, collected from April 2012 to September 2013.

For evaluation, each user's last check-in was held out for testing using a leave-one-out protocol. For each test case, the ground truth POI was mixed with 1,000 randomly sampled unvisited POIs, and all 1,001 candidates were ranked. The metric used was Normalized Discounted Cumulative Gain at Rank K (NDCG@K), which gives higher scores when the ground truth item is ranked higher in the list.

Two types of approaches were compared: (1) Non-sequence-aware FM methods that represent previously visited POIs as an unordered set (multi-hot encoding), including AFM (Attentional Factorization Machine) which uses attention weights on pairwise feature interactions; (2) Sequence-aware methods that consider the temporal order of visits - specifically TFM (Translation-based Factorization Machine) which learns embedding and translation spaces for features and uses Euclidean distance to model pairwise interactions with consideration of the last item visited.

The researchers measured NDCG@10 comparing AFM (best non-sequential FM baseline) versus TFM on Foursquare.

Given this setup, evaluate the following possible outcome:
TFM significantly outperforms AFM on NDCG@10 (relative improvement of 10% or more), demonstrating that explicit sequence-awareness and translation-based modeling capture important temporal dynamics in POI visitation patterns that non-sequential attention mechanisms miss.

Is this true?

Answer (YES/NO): NO